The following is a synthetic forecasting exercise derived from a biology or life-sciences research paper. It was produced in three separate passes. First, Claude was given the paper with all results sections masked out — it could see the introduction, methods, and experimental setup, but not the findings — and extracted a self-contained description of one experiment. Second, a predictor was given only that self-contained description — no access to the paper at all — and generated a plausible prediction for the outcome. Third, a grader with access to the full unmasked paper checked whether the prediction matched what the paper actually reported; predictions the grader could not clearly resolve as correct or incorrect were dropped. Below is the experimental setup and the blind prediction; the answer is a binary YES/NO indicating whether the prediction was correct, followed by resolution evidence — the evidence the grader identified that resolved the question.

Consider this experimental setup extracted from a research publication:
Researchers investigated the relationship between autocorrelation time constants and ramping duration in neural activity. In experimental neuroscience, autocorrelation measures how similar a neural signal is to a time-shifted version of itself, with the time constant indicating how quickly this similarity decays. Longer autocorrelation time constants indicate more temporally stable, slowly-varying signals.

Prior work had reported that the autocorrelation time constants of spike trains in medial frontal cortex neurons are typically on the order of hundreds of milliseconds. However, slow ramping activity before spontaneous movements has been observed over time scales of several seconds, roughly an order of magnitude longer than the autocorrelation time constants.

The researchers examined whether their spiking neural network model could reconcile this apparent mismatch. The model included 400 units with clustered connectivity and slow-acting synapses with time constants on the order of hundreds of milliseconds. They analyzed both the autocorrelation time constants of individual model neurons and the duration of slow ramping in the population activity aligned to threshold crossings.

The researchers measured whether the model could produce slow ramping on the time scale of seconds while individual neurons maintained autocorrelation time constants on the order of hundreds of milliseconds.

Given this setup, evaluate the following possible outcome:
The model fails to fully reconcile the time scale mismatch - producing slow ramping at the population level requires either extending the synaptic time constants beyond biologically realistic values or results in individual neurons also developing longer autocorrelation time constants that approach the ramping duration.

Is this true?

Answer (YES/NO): NO